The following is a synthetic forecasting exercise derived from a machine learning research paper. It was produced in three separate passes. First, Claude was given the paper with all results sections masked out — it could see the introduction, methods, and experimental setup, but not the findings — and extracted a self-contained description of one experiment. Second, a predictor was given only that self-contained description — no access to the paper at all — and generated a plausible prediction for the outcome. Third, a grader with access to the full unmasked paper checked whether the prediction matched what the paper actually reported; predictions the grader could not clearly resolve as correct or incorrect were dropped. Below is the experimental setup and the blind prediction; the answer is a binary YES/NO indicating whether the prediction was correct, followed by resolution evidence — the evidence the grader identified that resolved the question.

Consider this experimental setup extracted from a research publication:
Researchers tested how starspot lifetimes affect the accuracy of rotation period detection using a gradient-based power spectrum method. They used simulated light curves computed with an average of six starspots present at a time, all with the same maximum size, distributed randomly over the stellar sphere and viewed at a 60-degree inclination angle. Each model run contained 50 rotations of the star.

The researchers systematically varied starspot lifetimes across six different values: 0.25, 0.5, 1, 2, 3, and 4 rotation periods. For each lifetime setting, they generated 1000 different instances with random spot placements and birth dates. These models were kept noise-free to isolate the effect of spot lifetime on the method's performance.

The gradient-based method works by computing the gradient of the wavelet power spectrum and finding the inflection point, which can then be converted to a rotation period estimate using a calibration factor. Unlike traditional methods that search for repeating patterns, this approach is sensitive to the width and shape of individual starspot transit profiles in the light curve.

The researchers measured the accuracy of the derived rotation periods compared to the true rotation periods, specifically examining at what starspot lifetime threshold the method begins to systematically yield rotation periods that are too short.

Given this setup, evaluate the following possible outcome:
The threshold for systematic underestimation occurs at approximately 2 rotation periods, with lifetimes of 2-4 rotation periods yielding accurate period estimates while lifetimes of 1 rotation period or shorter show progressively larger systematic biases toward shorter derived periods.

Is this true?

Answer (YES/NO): NO